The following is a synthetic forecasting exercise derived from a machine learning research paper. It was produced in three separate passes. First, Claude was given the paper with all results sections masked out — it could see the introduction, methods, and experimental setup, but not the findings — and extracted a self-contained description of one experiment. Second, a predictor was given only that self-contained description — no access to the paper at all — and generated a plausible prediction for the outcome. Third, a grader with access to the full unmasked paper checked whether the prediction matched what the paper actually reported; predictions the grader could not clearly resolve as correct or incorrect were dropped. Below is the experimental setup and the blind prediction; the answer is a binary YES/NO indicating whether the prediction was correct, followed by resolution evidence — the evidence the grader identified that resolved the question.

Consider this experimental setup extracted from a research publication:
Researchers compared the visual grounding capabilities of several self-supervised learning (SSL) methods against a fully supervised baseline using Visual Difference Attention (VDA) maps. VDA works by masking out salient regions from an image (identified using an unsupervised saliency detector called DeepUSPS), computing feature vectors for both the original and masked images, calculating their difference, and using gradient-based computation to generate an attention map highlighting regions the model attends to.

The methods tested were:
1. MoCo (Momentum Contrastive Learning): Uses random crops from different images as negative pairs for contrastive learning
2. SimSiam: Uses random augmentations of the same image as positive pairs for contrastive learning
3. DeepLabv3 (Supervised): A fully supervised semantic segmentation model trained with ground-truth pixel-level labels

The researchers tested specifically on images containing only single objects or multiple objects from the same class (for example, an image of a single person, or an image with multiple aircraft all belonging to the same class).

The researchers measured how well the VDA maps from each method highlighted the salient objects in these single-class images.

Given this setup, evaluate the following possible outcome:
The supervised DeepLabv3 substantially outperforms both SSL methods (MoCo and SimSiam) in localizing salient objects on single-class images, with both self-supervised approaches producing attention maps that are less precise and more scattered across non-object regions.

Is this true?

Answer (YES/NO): NO